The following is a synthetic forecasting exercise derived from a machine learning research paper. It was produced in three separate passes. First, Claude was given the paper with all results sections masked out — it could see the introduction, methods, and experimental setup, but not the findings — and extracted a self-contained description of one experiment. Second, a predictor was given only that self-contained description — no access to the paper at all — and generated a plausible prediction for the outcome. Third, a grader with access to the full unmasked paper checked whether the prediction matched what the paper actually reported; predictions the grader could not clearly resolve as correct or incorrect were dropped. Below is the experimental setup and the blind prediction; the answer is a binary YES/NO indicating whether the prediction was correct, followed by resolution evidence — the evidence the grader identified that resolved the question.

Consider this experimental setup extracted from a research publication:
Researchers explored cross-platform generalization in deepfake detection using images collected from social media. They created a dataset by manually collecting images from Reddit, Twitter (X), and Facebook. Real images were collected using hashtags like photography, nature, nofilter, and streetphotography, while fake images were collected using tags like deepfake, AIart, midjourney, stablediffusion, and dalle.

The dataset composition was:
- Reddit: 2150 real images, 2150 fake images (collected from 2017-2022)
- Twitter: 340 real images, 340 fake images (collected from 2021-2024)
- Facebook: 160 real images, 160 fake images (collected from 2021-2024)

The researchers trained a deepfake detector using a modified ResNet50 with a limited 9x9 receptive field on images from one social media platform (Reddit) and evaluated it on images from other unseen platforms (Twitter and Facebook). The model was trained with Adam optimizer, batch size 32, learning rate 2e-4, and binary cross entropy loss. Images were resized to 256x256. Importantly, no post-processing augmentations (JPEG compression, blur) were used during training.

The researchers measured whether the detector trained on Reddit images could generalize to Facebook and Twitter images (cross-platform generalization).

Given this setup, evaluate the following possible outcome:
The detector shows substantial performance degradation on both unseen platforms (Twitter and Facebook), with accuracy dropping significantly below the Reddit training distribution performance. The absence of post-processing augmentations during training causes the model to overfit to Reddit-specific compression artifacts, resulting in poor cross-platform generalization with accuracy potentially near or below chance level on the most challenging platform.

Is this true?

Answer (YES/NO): NO